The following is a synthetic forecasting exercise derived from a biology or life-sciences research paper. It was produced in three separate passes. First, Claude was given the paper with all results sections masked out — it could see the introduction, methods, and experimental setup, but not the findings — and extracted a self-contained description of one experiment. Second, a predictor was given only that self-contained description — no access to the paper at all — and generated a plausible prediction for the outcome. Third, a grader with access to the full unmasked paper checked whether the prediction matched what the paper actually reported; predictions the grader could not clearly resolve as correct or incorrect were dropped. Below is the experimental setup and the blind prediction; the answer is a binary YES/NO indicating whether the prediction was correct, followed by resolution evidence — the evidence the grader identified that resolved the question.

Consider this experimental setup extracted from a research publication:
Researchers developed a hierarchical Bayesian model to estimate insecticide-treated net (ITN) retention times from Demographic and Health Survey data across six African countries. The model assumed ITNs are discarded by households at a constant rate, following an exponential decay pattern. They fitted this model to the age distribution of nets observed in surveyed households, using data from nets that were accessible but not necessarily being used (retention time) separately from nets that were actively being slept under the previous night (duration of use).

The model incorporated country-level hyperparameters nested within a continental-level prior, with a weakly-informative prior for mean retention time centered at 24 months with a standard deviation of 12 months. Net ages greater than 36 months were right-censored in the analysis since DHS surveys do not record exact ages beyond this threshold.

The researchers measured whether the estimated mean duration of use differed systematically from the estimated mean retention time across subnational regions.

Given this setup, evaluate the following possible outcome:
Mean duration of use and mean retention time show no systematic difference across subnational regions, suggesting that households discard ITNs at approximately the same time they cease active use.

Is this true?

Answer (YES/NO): NO